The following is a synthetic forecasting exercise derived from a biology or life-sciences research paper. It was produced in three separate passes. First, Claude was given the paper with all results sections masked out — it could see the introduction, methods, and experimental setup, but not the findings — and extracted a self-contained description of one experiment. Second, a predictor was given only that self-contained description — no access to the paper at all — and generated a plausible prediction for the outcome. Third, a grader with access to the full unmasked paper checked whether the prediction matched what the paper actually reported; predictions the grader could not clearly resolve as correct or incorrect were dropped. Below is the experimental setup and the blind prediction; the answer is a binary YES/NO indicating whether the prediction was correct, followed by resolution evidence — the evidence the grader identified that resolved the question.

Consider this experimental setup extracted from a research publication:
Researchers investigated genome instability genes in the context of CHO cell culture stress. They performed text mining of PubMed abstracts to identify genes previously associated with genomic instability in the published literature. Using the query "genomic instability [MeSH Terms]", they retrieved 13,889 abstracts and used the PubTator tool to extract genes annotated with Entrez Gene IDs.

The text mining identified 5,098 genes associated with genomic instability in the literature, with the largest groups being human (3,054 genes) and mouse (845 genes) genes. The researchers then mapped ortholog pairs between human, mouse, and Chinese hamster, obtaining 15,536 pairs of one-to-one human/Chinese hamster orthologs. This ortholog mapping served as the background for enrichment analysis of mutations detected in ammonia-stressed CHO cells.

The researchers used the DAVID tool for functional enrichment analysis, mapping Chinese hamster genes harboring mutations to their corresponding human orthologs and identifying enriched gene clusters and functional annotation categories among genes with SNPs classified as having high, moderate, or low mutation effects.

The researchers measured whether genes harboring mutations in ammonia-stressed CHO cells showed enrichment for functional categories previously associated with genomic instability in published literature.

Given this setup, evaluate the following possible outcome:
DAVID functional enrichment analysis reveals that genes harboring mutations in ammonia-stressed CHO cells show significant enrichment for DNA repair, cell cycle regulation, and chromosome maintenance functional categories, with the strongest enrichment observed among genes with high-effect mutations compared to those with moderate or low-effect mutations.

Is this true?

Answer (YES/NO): NO